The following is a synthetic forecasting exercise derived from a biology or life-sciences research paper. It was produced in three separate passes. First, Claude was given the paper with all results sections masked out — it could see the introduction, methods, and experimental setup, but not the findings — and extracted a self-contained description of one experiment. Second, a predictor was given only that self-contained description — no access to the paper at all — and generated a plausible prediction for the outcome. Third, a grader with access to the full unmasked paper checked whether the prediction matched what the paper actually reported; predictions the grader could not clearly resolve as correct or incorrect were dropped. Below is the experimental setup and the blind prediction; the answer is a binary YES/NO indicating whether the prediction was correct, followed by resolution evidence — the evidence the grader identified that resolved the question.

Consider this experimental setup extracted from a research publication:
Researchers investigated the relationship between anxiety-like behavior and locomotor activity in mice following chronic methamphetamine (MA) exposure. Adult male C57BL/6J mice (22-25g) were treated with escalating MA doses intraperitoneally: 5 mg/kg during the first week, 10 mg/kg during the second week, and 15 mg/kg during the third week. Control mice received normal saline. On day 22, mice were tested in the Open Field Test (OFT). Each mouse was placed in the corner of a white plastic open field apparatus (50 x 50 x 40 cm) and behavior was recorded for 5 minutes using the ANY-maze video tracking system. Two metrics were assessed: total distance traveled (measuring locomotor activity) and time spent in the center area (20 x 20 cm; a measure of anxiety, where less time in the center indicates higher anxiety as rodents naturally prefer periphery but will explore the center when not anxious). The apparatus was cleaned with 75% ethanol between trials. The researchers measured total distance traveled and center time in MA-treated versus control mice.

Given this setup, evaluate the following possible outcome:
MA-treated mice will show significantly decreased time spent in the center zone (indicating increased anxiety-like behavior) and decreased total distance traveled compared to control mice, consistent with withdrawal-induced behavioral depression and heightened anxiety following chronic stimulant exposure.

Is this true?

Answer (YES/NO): YES